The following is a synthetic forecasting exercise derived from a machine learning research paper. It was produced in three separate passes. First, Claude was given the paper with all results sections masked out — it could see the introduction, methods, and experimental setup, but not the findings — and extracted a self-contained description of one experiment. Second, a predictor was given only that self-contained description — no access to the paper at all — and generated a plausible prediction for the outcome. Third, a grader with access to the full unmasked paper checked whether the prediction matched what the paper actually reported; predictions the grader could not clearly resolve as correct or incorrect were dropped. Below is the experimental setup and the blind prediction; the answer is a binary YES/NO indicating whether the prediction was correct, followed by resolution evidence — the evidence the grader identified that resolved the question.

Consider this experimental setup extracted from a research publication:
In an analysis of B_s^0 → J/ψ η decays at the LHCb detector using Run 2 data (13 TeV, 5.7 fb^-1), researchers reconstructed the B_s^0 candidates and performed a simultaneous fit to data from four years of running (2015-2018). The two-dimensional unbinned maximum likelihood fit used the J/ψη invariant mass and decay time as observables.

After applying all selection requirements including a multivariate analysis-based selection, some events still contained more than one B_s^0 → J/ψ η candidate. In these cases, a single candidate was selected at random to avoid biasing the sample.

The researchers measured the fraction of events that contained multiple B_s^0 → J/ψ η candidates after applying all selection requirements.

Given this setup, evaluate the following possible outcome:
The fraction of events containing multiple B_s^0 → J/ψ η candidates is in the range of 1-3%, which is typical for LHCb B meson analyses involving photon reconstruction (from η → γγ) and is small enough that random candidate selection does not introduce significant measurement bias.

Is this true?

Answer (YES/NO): NO